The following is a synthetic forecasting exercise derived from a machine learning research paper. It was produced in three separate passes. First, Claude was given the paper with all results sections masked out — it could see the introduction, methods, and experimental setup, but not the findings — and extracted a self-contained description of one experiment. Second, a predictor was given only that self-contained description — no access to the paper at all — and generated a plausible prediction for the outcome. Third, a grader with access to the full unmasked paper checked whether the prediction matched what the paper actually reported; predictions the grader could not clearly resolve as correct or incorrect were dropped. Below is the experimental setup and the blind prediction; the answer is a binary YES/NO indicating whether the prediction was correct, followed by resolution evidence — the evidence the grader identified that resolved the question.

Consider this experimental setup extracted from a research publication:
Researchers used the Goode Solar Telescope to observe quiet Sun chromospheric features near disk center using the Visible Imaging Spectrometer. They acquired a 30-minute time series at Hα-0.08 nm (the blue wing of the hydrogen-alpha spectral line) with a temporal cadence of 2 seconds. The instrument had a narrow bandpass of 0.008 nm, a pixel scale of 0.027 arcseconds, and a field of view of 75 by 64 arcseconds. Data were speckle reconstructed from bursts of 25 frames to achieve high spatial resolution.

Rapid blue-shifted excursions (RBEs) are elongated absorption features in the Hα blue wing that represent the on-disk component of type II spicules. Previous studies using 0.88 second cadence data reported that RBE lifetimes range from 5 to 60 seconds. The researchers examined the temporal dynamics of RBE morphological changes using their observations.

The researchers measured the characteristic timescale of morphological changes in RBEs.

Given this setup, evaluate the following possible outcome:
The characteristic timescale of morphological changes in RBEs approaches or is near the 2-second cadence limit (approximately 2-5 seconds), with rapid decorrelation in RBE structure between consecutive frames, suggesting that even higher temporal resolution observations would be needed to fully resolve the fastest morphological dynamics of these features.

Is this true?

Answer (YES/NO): NO